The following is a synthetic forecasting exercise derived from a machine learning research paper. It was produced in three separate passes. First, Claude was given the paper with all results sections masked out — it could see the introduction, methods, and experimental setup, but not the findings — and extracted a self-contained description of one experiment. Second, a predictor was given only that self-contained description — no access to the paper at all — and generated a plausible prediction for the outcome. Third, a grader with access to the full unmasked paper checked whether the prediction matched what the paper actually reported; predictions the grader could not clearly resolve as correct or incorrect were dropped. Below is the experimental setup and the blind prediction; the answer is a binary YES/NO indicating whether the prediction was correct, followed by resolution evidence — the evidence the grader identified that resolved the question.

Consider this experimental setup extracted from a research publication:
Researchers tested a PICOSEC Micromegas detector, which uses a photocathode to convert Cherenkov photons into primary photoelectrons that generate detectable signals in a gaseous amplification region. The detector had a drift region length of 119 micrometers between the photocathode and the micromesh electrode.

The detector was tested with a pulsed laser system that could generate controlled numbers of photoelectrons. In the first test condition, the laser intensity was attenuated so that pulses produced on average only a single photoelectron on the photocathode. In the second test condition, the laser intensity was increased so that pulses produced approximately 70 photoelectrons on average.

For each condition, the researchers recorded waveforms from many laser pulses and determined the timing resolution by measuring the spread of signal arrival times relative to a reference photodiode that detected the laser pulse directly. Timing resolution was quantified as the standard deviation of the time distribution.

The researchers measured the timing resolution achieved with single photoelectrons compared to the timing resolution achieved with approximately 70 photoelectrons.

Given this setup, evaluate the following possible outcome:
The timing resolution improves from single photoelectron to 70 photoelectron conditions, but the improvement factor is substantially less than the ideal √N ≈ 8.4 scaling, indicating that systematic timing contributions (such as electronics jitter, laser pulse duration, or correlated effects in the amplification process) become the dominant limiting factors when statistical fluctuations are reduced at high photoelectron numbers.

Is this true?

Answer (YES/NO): NO